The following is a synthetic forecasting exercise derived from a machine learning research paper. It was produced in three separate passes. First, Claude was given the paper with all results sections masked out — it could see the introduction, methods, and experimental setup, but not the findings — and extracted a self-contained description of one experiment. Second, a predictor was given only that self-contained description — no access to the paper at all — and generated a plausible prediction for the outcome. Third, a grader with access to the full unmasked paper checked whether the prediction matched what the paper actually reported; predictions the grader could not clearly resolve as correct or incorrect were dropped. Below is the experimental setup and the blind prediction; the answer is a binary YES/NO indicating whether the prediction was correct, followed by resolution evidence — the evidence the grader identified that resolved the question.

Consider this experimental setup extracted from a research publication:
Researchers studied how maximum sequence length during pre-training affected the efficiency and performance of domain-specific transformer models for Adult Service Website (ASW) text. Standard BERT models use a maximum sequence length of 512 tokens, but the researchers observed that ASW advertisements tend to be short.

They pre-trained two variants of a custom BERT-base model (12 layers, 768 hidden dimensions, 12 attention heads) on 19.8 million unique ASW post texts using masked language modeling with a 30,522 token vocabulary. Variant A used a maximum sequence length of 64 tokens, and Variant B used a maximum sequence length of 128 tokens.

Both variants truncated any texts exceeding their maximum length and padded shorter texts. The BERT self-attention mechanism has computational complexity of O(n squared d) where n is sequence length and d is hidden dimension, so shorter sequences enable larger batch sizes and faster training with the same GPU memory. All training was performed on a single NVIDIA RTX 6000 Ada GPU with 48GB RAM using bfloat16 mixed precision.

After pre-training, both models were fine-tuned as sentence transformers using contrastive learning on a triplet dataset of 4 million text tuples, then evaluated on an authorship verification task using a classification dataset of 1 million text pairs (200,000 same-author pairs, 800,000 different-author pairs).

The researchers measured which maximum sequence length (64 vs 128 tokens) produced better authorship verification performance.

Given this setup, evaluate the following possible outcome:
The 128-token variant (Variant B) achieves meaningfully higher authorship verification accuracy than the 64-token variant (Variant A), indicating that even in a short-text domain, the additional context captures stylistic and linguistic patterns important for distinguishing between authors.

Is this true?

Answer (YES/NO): NO